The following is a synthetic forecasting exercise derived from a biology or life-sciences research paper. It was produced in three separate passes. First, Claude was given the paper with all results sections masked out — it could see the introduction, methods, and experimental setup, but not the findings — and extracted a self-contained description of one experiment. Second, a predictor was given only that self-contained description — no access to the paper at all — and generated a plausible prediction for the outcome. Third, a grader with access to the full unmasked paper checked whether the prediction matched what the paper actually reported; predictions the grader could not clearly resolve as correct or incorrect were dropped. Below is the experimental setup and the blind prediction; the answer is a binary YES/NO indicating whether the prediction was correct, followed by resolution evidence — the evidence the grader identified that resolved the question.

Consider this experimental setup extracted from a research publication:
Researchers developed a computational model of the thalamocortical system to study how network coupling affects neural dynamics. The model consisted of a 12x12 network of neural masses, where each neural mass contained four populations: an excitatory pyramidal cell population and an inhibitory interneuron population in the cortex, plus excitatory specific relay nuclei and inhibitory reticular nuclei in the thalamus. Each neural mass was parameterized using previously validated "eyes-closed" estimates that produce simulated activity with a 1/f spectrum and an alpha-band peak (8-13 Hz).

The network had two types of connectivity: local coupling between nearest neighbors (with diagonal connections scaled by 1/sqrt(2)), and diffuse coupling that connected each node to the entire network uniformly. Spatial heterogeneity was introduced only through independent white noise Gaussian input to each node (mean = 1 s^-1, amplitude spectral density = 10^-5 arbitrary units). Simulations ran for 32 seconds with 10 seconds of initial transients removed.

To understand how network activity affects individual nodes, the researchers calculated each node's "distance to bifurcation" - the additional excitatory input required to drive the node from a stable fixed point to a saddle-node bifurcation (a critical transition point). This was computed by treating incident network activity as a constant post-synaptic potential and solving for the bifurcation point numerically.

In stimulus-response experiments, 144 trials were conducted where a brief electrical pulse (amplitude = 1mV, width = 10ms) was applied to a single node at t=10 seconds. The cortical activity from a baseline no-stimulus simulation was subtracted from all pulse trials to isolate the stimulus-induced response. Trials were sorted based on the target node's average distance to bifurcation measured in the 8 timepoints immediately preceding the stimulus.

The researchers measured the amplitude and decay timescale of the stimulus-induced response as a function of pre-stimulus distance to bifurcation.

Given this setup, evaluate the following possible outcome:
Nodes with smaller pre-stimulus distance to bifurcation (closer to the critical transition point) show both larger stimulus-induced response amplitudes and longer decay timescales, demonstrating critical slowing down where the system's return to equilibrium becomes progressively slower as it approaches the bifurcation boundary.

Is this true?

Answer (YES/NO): YES